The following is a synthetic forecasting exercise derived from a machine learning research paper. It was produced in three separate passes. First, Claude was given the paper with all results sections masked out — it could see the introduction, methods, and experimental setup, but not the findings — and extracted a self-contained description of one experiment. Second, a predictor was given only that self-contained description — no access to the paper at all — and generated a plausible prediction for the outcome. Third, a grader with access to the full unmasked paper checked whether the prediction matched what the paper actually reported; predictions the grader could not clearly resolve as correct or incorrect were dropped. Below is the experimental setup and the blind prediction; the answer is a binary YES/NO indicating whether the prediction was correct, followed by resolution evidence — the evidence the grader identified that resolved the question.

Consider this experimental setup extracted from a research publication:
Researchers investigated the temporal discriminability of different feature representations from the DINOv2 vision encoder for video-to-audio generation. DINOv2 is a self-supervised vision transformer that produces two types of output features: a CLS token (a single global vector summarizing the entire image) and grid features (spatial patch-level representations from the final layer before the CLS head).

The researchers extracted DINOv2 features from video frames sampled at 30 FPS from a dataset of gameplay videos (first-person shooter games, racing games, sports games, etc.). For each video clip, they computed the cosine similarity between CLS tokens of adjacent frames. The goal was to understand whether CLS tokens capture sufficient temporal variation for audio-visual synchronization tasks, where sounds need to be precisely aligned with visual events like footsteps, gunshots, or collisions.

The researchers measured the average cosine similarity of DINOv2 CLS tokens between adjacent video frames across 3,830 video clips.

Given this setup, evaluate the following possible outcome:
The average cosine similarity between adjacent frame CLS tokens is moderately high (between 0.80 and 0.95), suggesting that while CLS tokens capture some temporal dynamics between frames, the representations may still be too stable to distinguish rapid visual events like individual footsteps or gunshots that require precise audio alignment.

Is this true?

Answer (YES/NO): NO